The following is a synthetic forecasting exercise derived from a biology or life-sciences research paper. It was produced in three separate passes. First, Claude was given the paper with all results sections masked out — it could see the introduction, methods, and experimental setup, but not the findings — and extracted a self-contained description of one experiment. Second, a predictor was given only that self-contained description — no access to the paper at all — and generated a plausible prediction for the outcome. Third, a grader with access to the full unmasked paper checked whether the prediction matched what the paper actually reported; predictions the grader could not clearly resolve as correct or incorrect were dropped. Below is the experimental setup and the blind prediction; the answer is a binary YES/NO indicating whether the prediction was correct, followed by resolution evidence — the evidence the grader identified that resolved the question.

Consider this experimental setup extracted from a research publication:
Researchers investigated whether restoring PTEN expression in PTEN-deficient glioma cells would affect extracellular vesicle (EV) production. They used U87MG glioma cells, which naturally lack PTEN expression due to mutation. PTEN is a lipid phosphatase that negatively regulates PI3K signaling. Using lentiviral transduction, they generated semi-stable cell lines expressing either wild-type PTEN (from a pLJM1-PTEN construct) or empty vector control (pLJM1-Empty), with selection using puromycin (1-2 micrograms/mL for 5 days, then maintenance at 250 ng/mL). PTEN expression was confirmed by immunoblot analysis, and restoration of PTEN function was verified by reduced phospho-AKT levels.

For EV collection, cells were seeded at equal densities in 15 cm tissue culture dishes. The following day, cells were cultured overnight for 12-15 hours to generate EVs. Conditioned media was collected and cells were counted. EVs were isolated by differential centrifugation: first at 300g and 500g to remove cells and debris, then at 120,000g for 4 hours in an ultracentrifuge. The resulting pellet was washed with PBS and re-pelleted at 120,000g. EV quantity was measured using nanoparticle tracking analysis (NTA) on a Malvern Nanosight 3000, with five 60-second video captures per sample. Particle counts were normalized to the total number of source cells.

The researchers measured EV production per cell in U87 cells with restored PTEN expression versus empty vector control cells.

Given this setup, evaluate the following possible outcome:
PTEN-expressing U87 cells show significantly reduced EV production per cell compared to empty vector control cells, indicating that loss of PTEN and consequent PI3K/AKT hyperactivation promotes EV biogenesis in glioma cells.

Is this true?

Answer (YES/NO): YES